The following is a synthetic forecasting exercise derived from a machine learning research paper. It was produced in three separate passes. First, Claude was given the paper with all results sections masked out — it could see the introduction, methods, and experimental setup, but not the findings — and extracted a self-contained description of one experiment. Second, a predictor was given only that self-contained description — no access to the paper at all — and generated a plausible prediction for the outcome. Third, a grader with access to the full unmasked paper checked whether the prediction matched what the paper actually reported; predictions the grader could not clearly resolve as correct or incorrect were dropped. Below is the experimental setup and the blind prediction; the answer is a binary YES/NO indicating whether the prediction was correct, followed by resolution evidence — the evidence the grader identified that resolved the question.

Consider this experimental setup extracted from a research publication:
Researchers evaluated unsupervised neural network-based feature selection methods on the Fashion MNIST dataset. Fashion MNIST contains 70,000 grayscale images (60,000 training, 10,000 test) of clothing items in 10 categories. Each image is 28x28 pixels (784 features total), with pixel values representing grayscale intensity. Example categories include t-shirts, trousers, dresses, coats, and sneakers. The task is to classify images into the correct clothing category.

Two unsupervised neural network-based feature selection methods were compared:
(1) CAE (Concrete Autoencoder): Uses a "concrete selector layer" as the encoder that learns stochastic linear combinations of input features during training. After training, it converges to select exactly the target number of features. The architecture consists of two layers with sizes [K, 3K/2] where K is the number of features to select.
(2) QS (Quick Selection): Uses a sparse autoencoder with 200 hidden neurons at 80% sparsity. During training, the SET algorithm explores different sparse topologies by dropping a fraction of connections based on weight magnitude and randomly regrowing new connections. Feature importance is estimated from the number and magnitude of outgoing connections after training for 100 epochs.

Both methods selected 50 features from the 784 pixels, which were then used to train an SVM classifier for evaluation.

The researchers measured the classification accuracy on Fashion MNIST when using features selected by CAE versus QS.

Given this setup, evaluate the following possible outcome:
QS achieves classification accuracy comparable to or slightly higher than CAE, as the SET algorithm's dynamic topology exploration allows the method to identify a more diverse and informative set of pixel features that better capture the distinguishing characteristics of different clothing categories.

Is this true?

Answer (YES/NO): NO